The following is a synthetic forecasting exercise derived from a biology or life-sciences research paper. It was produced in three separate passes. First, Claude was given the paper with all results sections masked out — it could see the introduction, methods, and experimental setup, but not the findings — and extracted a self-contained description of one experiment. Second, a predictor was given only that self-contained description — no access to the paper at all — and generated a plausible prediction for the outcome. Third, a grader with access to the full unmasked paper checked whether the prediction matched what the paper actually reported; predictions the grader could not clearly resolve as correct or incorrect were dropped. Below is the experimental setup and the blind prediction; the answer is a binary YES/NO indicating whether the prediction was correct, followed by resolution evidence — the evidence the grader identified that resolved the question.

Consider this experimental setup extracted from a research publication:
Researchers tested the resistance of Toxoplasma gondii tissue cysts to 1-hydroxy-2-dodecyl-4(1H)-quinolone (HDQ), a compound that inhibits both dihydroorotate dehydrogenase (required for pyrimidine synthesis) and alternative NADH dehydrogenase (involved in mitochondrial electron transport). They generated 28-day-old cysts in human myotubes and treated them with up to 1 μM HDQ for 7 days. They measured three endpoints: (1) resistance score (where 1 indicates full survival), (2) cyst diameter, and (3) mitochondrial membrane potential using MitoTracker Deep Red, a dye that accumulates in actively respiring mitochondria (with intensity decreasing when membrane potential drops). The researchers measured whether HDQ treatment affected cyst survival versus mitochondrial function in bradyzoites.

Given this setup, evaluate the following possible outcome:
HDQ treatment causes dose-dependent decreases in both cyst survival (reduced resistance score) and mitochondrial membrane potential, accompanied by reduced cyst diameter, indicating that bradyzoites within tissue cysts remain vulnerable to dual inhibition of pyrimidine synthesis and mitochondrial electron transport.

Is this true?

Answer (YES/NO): NO